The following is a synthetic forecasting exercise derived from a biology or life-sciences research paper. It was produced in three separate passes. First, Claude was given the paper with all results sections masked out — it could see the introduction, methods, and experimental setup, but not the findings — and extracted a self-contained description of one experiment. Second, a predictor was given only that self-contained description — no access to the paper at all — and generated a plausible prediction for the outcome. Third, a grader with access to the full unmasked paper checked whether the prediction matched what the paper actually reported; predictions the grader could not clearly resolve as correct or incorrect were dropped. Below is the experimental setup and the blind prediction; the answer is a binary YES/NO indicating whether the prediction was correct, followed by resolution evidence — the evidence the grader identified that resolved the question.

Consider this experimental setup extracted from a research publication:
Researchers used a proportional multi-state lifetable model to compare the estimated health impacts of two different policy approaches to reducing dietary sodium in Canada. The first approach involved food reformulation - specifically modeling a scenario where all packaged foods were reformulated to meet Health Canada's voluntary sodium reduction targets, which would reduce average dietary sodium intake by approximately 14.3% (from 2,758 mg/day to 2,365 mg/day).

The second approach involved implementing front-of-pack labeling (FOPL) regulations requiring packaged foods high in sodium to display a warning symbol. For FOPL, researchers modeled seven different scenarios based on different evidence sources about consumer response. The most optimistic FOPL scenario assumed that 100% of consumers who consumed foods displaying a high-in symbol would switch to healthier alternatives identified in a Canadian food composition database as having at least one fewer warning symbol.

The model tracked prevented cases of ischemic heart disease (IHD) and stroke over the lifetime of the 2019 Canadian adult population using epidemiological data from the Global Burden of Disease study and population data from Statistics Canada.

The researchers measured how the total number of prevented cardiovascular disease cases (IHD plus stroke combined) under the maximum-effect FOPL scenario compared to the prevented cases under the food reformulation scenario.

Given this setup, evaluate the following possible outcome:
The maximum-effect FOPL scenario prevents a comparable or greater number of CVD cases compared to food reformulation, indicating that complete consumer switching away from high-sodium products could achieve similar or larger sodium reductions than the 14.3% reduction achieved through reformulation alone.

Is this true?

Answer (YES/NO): NO